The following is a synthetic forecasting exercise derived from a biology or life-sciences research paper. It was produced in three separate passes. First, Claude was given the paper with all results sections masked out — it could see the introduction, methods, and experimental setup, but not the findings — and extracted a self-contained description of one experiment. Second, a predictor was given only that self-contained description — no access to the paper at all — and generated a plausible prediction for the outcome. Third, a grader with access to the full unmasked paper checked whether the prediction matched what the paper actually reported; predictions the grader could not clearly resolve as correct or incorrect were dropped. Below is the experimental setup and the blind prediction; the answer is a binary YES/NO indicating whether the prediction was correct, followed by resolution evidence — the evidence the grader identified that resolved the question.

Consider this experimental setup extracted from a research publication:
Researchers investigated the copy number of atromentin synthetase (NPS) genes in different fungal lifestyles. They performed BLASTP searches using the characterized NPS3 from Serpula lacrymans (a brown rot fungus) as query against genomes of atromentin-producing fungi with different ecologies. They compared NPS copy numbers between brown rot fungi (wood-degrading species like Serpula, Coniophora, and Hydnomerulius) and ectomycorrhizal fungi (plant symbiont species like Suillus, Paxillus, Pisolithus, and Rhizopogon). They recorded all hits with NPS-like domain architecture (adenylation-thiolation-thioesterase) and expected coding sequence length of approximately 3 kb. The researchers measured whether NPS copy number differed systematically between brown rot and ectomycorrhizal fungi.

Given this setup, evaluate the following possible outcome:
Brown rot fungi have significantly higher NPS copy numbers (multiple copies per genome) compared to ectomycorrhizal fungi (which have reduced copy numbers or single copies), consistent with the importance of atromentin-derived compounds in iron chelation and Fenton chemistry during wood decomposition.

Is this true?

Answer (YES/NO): NO